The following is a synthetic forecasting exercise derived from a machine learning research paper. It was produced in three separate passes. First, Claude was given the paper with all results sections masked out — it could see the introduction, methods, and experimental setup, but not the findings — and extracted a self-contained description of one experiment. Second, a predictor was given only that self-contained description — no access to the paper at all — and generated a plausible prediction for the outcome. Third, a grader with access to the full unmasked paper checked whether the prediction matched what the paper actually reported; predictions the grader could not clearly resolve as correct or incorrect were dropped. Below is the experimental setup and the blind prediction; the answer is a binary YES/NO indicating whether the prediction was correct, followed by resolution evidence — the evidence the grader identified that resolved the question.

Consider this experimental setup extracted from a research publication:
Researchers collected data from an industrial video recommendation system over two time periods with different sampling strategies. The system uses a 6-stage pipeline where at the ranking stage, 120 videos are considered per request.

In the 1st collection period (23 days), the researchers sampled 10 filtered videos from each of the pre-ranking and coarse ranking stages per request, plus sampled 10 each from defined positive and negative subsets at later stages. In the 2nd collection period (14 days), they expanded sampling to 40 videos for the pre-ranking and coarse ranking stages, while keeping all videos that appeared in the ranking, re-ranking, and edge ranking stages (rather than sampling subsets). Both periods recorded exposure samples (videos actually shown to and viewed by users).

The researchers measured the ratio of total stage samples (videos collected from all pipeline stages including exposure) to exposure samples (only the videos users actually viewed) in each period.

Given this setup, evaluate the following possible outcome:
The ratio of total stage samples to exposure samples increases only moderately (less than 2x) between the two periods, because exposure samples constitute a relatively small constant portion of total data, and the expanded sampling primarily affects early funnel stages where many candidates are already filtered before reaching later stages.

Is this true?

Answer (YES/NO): NO